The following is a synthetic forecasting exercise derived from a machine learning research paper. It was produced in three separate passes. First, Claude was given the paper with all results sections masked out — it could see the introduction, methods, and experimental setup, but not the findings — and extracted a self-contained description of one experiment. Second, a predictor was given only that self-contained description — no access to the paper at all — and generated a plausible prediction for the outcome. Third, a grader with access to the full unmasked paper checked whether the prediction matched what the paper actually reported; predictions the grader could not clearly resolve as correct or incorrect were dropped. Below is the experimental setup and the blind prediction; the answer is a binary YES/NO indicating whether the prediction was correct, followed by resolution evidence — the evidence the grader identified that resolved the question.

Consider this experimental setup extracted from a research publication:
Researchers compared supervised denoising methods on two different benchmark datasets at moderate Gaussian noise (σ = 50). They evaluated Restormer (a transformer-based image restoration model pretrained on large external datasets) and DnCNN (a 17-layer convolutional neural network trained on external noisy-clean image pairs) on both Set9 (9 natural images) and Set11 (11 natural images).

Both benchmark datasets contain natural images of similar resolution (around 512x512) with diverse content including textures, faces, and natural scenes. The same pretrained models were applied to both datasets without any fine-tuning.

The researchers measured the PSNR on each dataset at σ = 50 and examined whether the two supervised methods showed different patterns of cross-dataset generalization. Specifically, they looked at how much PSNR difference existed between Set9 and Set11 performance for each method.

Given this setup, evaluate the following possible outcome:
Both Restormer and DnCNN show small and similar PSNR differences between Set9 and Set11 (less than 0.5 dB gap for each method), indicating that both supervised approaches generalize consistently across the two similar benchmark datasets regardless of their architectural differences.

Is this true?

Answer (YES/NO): NO